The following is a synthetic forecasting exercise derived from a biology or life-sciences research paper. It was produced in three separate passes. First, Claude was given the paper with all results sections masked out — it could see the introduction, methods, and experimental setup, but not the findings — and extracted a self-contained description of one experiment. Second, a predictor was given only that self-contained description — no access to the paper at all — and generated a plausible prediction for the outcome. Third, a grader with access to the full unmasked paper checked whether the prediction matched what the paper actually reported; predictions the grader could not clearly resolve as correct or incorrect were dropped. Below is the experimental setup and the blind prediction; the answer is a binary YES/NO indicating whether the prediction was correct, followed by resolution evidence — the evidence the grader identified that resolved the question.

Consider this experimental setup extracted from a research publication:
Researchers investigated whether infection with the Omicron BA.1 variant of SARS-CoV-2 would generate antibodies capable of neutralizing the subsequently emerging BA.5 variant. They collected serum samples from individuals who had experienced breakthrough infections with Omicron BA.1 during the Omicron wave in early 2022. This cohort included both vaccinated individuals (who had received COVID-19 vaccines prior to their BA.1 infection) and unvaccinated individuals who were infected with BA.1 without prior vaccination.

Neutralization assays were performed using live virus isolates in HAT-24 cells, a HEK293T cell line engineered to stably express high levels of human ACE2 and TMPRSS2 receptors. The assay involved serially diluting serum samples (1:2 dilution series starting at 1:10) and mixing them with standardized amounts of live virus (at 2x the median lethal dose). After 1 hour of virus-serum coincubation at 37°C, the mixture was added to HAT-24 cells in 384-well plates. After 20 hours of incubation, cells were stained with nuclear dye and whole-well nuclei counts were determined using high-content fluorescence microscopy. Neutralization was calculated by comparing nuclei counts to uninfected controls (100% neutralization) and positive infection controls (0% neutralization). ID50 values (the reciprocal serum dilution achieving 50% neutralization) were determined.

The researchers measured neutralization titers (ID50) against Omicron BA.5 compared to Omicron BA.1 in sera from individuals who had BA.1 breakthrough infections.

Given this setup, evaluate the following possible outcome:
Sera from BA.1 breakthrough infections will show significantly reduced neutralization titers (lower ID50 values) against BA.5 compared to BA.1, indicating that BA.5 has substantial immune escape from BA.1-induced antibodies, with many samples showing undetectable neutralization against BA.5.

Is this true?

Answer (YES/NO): NO